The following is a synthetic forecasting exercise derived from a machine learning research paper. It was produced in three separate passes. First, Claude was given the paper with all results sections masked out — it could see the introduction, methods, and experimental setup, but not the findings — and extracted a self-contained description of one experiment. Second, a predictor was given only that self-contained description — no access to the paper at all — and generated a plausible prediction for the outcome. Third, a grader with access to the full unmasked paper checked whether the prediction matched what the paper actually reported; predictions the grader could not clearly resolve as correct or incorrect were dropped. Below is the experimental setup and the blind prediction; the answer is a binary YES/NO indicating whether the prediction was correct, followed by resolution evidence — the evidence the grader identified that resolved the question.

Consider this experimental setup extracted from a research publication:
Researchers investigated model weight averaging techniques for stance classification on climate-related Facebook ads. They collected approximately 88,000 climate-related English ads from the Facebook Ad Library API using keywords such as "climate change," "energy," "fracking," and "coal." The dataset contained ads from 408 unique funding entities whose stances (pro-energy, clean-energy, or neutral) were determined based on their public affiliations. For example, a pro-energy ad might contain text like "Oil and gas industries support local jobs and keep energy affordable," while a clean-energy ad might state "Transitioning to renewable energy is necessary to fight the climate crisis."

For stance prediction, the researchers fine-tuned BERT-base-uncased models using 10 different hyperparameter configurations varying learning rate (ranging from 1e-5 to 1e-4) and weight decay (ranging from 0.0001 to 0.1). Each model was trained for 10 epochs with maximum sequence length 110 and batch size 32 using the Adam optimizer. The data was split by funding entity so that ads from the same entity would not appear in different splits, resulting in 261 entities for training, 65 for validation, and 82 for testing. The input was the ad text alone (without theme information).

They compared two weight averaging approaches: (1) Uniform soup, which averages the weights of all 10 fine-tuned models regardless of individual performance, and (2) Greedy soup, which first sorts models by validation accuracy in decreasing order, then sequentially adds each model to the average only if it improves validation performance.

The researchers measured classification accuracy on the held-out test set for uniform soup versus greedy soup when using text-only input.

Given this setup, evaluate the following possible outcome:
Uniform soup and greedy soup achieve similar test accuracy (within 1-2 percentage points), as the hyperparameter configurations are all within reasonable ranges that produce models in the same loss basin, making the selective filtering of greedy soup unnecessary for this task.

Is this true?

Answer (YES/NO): YES